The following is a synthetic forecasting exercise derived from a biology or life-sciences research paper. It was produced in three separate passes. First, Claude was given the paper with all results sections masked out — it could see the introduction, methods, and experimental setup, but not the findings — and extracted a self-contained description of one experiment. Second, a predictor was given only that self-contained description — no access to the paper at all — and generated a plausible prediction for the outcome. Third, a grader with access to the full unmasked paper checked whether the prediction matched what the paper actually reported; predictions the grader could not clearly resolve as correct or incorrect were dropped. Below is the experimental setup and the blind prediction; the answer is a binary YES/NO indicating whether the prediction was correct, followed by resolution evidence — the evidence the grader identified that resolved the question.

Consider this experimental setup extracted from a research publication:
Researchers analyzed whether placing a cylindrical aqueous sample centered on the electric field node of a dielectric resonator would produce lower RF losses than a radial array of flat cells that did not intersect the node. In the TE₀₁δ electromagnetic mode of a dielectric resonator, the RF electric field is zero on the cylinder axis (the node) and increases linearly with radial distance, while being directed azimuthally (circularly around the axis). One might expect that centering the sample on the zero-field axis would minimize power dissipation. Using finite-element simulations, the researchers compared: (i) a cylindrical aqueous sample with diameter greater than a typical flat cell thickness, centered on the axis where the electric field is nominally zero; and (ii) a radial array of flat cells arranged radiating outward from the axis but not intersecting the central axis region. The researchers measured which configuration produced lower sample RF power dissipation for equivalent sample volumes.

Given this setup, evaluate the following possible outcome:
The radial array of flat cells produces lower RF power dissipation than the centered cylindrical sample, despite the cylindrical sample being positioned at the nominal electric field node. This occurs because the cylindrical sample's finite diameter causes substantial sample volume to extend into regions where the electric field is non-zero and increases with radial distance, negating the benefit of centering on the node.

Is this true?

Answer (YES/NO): YES